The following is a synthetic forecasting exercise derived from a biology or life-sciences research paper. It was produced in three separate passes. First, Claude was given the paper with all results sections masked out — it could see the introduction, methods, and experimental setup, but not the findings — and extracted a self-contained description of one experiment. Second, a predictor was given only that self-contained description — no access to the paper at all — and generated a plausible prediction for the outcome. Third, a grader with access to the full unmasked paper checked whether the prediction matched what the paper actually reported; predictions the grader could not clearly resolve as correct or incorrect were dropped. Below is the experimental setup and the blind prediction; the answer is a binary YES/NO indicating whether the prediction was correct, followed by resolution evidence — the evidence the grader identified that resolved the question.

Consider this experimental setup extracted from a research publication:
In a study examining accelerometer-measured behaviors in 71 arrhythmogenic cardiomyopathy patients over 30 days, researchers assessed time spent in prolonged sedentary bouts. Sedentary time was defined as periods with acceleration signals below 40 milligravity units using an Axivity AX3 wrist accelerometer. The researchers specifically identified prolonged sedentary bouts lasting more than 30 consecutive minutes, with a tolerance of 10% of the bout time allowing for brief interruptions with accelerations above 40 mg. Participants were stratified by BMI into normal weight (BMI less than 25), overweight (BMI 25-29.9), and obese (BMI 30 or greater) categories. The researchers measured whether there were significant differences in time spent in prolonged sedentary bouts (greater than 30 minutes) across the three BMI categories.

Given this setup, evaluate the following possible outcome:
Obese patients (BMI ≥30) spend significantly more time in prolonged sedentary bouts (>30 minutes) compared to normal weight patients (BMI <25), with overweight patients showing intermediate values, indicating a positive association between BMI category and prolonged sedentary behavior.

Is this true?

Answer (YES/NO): NO